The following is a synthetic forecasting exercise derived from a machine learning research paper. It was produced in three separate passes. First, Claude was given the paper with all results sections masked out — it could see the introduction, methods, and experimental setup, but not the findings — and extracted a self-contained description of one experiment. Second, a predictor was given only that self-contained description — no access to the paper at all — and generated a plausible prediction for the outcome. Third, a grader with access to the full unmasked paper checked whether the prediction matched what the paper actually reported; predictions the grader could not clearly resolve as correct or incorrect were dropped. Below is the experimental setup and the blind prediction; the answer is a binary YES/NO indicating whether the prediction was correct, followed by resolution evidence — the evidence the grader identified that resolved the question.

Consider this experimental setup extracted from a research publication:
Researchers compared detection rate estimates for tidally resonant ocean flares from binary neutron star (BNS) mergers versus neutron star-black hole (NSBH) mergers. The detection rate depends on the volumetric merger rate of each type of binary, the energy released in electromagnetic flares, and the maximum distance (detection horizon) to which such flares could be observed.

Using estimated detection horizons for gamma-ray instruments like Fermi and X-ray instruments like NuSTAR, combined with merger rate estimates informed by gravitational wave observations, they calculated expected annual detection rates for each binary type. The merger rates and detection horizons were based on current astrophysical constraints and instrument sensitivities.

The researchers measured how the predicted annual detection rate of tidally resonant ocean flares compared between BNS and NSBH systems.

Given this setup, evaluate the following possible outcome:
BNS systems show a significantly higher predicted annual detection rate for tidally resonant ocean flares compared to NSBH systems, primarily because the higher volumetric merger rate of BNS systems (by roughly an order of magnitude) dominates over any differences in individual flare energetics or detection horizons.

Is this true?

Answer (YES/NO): YES